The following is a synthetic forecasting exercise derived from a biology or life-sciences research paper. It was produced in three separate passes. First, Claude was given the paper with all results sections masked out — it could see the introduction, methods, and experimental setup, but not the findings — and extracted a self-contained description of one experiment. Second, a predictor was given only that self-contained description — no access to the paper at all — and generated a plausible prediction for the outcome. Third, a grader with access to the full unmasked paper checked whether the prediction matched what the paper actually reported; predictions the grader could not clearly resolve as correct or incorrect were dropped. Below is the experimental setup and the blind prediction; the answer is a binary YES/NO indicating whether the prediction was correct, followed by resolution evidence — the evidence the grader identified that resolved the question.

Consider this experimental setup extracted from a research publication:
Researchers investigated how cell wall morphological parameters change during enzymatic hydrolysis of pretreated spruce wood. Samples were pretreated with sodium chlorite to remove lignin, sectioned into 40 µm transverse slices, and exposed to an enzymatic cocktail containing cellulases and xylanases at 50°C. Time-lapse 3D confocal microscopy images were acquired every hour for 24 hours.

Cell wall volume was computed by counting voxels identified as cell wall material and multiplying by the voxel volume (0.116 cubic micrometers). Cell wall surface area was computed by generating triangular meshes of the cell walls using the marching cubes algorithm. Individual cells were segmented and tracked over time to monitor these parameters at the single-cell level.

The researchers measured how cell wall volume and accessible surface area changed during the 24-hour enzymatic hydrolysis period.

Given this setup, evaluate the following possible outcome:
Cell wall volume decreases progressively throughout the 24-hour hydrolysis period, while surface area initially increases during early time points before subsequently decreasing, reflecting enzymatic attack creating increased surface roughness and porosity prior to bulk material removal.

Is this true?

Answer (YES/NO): NO